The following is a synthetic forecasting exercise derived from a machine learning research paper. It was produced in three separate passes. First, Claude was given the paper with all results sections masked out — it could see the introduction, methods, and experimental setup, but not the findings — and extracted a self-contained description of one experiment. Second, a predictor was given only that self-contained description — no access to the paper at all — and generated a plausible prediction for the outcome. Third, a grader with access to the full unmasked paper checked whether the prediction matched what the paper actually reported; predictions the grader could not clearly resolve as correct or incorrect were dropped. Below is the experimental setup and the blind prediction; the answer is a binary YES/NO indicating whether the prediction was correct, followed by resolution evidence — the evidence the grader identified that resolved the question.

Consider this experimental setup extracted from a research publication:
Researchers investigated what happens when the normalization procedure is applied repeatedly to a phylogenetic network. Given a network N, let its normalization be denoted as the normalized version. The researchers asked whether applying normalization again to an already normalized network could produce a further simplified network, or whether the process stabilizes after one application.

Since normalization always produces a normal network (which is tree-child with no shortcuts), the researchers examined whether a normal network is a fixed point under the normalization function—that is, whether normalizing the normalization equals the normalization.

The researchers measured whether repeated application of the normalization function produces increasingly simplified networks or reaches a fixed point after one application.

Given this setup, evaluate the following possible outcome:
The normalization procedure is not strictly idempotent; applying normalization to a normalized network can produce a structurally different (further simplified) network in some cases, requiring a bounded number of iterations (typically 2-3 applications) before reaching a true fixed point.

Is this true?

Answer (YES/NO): NO